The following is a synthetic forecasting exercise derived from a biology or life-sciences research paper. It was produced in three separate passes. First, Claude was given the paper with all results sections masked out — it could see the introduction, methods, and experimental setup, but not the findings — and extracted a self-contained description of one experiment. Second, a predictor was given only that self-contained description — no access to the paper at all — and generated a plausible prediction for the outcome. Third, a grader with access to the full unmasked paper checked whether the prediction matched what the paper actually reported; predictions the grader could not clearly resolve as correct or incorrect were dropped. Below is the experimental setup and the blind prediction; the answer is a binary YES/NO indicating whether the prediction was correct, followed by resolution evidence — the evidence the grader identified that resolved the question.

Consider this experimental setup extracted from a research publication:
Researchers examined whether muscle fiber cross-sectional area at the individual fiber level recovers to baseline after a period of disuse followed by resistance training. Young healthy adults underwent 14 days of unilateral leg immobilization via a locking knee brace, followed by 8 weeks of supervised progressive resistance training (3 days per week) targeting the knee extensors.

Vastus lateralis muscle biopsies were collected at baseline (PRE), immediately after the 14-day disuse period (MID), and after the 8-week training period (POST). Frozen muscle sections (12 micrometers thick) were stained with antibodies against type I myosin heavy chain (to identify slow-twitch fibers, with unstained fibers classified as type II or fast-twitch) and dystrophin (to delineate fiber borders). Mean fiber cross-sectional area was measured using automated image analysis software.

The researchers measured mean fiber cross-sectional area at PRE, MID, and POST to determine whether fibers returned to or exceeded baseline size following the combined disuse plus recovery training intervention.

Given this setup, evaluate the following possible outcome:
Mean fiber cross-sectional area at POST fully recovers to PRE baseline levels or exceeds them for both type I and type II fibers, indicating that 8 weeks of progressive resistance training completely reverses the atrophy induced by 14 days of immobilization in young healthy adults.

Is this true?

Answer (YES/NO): NO